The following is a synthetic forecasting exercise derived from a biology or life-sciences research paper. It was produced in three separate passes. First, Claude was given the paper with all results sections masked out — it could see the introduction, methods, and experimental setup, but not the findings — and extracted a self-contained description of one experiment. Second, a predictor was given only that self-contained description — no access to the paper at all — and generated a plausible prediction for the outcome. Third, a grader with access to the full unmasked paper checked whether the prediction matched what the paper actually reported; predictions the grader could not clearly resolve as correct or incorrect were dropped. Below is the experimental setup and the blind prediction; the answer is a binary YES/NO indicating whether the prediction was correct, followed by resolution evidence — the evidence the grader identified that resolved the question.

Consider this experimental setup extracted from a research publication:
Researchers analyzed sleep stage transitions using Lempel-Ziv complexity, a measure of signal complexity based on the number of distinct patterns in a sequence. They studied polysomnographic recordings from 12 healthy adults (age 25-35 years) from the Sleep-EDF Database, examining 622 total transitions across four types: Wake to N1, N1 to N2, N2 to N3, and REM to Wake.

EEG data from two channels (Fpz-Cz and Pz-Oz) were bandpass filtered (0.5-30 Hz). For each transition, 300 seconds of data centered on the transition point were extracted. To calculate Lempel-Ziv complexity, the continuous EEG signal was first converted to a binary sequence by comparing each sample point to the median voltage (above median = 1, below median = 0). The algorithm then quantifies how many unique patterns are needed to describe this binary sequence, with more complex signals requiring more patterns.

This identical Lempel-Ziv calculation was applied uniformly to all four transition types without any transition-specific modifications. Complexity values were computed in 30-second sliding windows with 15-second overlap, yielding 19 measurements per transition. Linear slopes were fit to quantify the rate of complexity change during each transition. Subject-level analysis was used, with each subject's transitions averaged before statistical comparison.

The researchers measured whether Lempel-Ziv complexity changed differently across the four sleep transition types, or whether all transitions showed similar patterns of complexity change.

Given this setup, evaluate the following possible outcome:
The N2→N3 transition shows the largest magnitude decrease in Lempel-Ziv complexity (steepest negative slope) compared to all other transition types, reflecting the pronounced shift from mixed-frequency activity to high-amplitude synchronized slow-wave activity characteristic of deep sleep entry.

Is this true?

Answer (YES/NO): YES